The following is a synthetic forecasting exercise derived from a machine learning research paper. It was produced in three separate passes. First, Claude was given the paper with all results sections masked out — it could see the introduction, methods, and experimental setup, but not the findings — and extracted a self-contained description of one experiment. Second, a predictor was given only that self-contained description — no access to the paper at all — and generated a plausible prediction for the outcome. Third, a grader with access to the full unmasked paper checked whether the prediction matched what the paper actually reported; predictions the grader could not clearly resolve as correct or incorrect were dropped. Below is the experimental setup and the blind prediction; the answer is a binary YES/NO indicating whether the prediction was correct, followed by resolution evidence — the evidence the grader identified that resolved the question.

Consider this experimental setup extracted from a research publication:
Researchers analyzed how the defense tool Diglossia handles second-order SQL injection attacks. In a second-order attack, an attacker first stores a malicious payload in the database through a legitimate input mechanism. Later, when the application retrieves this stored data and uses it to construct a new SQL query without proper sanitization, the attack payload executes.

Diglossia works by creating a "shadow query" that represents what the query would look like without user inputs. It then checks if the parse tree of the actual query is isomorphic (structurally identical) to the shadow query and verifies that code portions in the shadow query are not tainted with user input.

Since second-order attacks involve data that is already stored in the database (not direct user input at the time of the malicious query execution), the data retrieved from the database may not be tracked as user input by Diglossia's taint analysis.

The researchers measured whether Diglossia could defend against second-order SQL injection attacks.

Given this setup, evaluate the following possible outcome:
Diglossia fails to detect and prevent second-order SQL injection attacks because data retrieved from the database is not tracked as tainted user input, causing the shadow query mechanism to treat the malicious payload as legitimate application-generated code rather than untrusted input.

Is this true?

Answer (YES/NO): YES